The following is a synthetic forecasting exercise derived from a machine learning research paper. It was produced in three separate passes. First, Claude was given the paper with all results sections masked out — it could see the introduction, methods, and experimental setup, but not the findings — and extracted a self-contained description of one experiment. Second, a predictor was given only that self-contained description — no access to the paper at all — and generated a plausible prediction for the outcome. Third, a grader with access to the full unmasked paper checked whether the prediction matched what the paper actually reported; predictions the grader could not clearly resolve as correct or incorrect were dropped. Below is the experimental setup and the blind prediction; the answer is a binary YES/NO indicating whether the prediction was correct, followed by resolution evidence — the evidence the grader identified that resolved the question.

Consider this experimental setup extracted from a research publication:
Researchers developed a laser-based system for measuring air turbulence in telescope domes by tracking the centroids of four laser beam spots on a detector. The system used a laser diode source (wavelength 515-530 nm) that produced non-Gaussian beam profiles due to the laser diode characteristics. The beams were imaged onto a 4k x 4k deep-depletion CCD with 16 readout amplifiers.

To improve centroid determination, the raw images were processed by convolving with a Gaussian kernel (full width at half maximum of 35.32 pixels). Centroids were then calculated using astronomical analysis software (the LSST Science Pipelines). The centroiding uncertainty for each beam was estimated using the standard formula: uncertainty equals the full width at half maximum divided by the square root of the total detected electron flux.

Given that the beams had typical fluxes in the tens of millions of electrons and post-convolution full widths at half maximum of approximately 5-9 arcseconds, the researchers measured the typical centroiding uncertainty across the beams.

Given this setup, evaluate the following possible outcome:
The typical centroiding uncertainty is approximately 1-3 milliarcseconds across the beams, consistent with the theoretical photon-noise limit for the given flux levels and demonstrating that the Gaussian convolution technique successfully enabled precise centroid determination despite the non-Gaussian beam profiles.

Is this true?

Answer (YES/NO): NO